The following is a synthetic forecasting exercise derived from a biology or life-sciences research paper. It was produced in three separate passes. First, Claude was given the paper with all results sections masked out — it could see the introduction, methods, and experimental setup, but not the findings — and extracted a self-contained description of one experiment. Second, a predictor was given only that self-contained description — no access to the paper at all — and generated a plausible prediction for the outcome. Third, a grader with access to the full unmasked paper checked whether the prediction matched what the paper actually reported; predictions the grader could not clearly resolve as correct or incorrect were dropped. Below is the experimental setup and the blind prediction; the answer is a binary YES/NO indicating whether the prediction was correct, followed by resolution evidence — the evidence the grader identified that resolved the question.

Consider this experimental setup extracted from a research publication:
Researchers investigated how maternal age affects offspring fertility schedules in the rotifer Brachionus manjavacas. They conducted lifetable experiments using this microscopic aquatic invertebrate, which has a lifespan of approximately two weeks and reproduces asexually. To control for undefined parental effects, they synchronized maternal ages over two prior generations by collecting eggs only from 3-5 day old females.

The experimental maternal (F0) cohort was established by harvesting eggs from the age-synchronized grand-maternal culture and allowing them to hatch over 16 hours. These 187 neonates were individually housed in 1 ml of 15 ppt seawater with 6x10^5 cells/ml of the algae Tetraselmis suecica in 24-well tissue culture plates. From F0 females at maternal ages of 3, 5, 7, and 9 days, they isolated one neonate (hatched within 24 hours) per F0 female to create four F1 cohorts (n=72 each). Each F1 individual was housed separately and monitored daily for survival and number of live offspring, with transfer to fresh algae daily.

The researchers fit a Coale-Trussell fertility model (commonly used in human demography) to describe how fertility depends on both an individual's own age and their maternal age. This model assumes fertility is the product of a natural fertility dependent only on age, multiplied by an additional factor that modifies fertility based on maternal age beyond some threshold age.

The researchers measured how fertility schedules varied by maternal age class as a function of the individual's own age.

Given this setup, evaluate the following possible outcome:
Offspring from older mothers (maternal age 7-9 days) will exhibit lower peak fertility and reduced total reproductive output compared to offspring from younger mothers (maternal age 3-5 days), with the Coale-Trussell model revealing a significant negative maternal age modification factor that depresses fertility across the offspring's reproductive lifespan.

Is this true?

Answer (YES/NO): NO